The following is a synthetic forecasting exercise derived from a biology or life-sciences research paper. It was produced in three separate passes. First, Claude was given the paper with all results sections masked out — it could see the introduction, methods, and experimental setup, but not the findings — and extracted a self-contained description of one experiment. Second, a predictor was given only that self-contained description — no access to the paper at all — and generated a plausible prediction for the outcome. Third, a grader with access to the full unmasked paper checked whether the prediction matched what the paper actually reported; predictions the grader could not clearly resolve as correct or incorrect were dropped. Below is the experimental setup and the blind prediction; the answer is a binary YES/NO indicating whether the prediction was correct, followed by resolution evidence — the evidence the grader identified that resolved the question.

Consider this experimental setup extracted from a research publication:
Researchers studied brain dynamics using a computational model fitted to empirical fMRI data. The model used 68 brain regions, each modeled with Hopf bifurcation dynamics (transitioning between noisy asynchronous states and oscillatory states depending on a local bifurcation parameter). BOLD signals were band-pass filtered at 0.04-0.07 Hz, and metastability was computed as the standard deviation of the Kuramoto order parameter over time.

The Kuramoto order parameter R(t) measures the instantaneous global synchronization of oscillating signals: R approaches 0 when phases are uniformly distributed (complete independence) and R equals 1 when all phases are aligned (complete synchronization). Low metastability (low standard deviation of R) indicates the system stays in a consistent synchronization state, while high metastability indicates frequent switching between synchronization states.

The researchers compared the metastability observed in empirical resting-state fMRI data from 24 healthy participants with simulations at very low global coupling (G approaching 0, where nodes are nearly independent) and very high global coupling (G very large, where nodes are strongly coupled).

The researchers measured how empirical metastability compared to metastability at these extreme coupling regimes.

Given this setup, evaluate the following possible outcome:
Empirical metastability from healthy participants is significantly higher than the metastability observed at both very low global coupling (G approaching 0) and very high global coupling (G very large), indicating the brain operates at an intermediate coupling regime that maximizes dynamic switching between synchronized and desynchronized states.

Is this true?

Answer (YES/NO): YES